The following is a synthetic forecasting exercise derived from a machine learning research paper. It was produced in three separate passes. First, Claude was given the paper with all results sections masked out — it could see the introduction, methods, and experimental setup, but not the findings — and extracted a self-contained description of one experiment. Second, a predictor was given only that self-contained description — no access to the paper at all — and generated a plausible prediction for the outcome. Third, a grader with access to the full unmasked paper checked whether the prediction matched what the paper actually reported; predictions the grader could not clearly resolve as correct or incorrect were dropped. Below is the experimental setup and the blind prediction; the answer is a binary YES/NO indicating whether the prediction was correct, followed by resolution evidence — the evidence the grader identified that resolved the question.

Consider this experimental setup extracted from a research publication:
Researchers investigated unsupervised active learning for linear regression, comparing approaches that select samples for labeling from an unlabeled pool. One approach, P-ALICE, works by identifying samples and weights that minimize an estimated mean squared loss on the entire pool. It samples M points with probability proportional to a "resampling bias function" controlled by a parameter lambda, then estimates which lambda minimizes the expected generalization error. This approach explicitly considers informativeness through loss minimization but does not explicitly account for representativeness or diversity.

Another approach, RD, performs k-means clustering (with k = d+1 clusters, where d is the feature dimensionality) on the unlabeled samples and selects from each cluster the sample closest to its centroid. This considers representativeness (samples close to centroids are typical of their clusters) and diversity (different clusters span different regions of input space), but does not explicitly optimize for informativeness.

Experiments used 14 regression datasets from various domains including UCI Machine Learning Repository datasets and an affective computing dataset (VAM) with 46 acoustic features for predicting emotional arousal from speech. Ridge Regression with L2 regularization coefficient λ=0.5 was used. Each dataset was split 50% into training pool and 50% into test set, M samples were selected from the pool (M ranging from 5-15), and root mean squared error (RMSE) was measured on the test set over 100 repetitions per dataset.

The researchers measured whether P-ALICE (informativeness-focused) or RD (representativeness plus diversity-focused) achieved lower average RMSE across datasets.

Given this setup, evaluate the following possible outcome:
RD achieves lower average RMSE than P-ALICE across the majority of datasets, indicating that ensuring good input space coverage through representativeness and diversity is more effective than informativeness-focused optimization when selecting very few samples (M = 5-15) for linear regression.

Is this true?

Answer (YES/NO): YES